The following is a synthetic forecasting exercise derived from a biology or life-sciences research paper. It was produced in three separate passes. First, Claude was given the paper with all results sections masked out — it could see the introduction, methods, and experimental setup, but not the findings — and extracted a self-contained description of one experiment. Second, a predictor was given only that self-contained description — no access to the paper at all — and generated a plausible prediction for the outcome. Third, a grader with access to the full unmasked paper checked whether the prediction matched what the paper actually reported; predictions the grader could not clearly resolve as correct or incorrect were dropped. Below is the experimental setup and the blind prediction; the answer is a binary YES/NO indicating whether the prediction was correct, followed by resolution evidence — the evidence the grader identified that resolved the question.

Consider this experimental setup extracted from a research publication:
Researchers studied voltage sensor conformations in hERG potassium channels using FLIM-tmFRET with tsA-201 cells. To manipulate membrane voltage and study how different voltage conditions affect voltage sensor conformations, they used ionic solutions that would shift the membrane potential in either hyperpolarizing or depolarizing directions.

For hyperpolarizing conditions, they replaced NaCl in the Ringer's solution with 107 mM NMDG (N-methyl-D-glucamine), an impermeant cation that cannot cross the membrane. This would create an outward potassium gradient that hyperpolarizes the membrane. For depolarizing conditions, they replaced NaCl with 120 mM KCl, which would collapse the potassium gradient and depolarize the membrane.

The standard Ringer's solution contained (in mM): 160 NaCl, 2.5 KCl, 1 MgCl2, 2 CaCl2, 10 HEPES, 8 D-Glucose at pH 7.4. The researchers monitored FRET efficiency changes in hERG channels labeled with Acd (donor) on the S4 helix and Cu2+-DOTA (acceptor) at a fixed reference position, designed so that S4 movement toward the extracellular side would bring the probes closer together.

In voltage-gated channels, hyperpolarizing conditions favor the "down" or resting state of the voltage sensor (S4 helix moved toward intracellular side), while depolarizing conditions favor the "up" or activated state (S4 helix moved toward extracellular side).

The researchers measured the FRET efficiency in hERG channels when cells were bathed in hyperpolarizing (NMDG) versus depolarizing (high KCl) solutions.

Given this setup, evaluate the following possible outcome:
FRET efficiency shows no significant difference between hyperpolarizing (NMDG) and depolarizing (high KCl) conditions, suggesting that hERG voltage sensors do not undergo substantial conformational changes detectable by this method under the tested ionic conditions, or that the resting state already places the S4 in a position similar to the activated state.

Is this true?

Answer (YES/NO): NO